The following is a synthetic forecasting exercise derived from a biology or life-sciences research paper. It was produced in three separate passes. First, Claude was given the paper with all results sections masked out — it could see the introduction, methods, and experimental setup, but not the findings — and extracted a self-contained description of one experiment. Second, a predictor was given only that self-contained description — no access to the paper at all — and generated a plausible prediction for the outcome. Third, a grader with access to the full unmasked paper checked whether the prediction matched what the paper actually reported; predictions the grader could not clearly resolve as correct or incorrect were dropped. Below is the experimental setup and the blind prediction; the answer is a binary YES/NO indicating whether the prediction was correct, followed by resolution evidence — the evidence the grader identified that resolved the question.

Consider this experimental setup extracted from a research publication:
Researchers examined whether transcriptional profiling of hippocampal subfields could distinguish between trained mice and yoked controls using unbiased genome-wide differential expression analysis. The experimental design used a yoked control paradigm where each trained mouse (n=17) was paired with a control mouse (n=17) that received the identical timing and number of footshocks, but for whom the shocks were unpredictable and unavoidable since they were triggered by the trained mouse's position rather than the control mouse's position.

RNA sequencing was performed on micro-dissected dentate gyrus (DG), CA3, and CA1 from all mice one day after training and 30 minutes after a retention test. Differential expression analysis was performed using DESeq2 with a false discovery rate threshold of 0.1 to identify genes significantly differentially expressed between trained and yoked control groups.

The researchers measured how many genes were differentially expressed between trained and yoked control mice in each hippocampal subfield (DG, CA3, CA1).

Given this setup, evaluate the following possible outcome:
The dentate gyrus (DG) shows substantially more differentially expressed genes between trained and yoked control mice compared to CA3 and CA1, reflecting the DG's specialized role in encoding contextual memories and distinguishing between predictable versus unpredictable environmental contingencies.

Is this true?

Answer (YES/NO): YES